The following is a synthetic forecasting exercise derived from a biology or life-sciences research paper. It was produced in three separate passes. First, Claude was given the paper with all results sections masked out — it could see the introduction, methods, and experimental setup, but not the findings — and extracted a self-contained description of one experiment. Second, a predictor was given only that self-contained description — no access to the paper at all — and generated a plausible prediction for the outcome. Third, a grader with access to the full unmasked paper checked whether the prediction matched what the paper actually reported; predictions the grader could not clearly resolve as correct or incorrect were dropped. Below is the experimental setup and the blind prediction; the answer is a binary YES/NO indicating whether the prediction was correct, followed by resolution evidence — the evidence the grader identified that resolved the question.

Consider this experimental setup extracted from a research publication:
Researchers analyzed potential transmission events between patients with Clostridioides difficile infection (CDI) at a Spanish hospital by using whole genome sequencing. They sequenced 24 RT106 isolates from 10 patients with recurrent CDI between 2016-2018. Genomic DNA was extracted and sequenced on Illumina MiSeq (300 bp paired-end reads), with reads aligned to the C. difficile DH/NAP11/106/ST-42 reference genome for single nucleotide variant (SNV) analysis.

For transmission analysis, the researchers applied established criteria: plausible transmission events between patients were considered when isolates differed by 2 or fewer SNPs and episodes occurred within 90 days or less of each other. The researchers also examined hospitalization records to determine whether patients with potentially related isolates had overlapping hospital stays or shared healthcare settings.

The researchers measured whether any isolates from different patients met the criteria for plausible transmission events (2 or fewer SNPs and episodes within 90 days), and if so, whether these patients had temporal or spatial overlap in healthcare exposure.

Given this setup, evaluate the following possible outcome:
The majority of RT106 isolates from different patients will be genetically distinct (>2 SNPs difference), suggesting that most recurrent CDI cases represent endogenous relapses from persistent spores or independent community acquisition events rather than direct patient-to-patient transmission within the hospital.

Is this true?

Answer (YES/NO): YES